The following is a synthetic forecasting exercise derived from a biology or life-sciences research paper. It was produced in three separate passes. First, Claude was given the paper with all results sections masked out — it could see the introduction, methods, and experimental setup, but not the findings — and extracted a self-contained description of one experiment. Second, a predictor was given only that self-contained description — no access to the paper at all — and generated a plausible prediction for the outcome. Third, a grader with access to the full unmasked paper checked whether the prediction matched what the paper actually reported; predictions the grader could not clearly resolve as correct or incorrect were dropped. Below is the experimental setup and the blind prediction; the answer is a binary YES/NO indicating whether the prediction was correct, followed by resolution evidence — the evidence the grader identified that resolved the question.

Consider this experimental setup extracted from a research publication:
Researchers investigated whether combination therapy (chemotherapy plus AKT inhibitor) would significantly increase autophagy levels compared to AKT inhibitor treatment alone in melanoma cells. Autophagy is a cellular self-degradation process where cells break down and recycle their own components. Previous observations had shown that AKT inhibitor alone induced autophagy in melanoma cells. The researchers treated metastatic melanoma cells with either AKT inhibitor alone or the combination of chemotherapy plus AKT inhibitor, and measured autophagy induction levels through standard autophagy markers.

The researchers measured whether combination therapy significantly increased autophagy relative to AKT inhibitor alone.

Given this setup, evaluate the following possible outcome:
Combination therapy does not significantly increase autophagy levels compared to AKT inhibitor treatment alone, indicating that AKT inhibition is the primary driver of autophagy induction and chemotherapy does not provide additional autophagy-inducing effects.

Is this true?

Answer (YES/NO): YES